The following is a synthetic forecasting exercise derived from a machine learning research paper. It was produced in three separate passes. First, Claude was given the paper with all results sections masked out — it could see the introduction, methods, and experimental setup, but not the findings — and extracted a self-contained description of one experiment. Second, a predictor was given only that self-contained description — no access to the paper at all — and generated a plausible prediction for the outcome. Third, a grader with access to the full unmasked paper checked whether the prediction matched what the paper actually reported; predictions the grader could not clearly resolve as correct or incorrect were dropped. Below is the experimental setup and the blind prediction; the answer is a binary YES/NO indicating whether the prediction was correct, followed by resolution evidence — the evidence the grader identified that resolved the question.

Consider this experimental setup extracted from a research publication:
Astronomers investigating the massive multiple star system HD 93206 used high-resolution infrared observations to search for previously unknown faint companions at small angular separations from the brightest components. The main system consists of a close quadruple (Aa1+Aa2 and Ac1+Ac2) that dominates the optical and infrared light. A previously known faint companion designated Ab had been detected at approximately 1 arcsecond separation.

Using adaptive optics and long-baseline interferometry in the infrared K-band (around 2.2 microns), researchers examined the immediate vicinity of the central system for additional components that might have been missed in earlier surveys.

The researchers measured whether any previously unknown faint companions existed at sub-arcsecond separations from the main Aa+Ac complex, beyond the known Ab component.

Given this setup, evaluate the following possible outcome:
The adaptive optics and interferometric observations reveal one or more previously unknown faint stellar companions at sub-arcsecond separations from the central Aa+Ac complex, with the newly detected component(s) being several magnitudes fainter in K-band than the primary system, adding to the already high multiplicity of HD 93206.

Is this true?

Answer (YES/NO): NO